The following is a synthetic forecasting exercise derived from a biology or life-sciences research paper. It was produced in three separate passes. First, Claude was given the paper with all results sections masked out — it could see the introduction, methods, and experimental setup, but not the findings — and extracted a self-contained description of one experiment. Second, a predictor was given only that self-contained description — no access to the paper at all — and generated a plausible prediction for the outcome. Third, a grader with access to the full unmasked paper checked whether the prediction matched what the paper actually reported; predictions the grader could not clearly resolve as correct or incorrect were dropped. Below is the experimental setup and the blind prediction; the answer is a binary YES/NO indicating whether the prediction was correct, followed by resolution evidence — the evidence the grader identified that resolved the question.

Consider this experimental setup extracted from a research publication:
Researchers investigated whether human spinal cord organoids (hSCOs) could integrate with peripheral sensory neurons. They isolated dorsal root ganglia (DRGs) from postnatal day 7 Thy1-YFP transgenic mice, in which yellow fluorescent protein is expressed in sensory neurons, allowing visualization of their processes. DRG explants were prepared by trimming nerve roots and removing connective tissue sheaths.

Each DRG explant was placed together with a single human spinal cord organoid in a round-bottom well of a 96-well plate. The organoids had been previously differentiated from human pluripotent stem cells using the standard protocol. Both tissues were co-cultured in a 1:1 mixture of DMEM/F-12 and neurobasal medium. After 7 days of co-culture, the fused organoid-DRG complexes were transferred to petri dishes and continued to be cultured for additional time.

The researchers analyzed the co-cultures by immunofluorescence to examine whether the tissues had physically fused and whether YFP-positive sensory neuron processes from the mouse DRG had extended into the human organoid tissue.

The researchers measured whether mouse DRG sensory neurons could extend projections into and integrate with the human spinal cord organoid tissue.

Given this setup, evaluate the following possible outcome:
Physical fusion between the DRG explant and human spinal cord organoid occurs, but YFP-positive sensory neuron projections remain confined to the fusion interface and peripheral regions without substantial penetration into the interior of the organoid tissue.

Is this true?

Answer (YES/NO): NO